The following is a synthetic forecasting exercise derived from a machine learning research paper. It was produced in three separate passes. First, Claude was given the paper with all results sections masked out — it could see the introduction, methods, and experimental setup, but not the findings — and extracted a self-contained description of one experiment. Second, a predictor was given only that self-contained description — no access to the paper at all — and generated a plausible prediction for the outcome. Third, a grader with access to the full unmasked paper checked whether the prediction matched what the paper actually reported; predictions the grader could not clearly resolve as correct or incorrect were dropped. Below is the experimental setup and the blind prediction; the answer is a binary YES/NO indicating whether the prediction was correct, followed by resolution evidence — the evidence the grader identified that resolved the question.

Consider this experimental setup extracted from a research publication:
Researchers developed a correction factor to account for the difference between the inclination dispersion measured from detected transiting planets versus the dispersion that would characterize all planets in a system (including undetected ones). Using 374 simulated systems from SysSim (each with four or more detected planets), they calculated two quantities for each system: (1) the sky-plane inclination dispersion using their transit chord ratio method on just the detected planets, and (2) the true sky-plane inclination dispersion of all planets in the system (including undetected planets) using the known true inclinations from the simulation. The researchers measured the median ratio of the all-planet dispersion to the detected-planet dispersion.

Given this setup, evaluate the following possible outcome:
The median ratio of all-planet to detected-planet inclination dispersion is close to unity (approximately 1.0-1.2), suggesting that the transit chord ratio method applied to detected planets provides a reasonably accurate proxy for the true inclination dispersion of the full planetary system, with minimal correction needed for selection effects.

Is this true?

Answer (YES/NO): YES